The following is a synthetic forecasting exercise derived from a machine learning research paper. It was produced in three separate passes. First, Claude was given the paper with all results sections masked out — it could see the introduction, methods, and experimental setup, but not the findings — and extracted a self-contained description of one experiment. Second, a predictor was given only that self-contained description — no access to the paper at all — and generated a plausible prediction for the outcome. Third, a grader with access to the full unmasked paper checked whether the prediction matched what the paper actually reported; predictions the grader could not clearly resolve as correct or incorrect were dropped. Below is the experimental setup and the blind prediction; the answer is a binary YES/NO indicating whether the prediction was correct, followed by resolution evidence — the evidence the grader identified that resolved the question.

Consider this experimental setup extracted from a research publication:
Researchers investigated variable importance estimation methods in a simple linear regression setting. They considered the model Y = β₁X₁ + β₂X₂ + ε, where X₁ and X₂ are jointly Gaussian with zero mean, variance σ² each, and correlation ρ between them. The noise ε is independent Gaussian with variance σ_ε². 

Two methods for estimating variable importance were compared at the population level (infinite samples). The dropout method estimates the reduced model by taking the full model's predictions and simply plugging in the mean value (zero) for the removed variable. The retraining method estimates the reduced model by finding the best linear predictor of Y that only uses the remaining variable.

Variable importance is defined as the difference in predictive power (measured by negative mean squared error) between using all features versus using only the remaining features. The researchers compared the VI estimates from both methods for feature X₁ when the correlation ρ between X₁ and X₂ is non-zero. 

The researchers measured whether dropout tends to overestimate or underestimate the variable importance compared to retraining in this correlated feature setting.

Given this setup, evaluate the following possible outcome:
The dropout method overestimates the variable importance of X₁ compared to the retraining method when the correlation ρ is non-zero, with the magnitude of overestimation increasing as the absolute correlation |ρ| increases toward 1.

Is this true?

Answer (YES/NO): YES